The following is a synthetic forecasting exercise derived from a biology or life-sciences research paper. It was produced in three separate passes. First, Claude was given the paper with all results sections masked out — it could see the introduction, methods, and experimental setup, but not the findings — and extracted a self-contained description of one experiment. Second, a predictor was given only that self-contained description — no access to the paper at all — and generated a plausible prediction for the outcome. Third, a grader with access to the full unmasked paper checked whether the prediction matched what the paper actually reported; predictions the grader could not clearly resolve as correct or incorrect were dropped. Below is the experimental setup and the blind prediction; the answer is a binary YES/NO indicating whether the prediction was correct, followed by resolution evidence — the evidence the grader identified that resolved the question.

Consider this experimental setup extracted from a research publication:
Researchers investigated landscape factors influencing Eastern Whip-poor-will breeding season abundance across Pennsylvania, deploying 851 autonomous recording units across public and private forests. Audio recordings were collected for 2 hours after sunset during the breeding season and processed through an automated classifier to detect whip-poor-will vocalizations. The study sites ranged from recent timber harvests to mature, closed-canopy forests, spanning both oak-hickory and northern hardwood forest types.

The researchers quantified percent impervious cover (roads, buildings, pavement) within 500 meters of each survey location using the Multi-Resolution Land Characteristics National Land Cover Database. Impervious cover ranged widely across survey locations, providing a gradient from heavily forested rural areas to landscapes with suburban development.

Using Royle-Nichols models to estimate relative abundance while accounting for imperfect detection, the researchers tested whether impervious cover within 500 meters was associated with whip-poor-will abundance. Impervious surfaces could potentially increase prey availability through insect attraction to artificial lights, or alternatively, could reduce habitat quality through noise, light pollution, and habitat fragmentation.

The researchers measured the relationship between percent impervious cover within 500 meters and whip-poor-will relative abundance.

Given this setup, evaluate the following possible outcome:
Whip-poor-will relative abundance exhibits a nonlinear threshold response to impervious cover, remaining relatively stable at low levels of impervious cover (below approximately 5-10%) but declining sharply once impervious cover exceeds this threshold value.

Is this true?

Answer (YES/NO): NO